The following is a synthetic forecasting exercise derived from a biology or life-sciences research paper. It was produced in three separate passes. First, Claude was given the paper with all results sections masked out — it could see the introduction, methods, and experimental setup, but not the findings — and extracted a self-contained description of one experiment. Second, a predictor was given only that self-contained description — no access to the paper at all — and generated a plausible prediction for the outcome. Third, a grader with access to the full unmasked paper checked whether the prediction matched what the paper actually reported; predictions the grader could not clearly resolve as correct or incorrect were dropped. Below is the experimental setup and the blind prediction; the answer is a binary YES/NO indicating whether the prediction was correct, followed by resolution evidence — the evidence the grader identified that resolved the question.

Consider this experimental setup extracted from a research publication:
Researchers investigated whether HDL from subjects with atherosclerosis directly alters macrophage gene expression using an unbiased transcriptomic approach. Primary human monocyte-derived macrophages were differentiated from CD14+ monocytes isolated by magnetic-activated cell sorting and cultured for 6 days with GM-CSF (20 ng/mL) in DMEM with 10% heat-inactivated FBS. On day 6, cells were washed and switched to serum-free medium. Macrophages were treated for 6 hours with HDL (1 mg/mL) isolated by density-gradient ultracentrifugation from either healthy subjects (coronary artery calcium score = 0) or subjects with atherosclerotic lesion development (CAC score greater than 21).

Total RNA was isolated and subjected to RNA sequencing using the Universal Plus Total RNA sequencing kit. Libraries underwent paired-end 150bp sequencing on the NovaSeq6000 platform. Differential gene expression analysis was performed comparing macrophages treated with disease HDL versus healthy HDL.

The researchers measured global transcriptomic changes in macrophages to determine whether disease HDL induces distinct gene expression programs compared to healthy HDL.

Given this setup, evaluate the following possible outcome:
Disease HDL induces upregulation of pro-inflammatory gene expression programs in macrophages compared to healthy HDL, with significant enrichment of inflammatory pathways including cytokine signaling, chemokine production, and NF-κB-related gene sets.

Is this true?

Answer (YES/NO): NO